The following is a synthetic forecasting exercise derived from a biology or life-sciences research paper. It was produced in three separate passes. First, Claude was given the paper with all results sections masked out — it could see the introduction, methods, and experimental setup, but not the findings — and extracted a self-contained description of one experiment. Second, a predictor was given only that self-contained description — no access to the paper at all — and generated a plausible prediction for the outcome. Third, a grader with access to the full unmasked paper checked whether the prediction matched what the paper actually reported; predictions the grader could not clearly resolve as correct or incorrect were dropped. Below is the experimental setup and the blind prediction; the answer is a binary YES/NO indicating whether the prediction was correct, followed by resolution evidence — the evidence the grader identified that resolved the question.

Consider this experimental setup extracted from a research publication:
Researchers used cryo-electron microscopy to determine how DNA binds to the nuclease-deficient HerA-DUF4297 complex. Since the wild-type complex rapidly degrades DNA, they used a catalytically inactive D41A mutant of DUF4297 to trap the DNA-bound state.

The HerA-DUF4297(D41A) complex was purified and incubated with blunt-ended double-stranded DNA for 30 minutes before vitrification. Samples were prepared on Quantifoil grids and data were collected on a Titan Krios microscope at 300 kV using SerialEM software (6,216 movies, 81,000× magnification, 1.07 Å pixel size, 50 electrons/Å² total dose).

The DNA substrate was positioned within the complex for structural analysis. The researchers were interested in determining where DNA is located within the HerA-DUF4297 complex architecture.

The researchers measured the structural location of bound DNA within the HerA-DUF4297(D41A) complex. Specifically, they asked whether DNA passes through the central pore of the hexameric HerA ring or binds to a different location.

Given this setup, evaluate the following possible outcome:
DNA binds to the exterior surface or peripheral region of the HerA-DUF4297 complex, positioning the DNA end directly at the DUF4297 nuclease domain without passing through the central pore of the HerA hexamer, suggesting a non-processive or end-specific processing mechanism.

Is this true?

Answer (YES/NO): NO